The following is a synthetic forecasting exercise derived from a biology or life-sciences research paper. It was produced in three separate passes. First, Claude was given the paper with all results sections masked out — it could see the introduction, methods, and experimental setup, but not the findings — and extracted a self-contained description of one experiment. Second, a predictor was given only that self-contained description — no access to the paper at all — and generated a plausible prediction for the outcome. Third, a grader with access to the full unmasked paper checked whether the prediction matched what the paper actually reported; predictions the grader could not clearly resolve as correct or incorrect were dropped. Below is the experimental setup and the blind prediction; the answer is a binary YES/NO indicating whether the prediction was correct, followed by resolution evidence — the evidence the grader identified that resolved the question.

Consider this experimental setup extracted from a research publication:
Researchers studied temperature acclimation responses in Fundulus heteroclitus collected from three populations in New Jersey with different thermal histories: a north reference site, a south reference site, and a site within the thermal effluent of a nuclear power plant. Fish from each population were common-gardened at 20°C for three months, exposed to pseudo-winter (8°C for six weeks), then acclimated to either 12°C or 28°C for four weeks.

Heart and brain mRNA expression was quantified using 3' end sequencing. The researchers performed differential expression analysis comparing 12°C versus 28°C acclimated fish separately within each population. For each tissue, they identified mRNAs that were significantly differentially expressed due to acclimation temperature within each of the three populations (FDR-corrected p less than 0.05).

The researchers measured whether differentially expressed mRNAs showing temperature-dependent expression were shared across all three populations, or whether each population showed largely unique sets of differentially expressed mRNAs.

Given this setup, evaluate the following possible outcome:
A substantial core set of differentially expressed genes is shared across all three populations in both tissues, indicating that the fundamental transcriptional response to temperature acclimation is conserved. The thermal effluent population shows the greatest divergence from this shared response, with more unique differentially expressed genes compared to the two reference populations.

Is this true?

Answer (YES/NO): NO